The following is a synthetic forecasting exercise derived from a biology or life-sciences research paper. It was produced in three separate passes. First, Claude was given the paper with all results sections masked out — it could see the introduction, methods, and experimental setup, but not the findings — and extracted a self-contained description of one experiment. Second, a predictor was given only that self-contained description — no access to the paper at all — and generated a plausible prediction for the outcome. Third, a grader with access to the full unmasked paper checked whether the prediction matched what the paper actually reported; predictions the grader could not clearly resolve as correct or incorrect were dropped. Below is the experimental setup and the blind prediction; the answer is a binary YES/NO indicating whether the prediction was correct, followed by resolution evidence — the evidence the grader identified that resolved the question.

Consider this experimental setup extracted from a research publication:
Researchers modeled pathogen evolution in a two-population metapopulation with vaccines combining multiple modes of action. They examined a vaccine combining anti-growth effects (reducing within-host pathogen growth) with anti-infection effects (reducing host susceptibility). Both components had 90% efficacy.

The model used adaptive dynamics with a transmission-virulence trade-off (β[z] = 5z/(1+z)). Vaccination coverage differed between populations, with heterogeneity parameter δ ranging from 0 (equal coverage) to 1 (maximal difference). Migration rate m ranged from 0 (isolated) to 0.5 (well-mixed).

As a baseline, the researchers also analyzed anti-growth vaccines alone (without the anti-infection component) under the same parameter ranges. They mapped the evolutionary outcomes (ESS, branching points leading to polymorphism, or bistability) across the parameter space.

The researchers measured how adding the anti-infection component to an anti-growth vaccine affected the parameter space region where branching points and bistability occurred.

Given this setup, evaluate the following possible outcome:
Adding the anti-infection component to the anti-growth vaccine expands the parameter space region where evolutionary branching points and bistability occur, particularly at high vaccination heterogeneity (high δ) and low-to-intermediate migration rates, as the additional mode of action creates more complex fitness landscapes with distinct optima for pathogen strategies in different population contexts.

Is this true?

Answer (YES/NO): NO